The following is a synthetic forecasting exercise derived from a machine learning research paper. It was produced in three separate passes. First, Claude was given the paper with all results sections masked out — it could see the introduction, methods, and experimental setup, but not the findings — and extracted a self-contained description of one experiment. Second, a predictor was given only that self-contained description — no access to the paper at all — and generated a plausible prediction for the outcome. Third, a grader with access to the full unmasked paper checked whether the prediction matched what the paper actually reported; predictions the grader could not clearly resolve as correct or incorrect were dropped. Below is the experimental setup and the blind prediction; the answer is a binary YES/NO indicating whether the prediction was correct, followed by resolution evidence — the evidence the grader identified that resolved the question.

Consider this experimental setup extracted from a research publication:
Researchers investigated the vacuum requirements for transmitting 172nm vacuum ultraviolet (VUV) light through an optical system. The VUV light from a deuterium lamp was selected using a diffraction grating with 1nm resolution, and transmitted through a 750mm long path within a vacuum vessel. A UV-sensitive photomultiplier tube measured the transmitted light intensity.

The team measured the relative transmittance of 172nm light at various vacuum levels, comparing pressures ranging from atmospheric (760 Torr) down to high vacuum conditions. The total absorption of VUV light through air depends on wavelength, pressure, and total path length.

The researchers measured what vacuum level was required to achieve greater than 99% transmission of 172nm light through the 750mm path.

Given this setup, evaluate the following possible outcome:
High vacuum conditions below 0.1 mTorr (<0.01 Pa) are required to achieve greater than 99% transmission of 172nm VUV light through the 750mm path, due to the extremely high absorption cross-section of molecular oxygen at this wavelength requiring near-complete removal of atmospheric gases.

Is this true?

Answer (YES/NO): NO